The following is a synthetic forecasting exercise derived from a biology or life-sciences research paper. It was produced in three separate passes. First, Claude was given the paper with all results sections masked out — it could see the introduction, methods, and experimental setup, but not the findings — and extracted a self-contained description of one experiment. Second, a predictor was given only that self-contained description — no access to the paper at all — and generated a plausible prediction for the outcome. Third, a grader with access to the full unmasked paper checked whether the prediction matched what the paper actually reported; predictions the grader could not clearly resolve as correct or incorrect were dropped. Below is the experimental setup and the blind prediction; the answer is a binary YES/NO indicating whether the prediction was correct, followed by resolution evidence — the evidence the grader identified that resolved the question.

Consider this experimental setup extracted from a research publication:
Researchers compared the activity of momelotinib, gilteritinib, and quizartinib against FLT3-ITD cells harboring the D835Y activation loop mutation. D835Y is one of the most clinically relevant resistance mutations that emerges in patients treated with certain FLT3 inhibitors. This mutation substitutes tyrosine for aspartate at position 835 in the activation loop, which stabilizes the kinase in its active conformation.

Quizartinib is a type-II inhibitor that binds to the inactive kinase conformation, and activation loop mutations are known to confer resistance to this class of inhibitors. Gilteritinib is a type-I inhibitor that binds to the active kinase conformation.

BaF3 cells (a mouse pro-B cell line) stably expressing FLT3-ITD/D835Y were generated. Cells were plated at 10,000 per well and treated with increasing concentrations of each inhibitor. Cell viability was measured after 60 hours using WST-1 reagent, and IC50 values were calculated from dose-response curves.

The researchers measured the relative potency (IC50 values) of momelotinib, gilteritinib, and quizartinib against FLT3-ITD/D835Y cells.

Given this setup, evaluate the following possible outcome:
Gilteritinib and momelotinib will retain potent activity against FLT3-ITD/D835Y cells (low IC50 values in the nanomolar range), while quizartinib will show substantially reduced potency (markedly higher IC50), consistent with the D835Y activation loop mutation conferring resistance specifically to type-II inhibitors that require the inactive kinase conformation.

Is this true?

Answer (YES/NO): YES